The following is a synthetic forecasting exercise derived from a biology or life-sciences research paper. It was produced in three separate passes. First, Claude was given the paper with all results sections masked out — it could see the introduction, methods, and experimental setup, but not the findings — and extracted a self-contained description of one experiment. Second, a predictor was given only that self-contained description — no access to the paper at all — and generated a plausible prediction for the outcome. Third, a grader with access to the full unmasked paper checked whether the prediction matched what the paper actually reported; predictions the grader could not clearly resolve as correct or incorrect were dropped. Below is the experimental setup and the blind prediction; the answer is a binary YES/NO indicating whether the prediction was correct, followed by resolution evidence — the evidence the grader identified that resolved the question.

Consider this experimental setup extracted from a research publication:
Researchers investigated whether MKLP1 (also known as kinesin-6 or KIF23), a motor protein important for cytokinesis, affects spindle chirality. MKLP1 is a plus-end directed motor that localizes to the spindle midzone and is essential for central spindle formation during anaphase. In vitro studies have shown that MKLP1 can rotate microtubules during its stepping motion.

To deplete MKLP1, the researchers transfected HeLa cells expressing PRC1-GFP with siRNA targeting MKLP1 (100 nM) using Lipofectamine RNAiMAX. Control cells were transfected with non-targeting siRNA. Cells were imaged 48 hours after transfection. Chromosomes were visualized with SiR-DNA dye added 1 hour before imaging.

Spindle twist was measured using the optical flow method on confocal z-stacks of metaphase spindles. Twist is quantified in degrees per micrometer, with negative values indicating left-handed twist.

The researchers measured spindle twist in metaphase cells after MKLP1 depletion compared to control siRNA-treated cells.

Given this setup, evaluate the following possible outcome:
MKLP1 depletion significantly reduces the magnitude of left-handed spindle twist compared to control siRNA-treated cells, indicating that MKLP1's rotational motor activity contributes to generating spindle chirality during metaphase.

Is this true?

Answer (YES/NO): NO